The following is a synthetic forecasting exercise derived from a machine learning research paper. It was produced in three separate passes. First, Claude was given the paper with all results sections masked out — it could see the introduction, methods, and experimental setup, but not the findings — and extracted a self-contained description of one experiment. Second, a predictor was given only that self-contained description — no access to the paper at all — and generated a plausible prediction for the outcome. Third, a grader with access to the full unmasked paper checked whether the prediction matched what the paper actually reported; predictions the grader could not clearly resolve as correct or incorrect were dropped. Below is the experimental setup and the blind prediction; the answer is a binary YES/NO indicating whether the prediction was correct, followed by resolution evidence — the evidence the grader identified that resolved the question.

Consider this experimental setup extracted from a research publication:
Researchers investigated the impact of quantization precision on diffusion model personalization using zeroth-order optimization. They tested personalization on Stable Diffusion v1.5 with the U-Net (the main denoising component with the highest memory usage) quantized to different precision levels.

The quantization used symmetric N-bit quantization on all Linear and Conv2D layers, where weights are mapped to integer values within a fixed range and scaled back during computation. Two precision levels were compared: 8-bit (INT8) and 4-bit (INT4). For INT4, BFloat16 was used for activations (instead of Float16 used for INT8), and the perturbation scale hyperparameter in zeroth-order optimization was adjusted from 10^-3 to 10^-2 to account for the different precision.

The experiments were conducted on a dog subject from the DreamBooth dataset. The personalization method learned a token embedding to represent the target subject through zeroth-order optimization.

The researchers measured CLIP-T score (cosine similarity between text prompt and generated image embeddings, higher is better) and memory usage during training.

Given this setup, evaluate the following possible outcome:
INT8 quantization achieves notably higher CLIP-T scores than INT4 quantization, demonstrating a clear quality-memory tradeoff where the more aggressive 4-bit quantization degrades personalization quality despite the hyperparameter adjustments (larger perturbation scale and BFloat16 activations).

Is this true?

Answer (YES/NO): YES